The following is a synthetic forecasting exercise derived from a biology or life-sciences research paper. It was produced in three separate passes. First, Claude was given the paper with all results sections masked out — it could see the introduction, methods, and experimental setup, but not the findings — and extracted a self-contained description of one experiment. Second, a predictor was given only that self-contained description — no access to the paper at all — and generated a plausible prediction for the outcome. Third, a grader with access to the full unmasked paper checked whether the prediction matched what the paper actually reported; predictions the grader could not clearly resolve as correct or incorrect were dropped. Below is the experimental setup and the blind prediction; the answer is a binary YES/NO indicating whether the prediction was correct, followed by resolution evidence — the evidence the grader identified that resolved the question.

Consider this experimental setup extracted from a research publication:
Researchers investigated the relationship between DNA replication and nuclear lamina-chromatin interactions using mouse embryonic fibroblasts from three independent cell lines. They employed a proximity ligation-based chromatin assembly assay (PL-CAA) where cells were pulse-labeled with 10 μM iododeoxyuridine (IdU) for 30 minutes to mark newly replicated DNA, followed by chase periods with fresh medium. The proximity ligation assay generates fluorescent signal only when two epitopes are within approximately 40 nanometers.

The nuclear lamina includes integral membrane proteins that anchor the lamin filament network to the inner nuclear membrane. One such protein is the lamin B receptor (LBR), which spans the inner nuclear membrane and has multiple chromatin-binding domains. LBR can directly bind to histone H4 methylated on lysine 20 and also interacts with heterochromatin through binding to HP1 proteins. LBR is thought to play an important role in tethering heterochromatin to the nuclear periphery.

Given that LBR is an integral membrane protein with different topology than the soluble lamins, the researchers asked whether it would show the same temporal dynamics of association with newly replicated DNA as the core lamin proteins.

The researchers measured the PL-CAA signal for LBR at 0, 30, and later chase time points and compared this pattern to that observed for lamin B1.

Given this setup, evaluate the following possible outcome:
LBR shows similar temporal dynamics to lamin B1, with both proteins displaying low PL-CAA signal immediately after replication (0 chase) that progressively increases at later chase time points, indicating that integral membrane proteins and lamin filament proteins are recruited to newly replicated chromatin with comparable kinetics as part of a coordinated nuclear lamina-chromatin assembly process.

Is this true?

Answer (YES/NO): NO